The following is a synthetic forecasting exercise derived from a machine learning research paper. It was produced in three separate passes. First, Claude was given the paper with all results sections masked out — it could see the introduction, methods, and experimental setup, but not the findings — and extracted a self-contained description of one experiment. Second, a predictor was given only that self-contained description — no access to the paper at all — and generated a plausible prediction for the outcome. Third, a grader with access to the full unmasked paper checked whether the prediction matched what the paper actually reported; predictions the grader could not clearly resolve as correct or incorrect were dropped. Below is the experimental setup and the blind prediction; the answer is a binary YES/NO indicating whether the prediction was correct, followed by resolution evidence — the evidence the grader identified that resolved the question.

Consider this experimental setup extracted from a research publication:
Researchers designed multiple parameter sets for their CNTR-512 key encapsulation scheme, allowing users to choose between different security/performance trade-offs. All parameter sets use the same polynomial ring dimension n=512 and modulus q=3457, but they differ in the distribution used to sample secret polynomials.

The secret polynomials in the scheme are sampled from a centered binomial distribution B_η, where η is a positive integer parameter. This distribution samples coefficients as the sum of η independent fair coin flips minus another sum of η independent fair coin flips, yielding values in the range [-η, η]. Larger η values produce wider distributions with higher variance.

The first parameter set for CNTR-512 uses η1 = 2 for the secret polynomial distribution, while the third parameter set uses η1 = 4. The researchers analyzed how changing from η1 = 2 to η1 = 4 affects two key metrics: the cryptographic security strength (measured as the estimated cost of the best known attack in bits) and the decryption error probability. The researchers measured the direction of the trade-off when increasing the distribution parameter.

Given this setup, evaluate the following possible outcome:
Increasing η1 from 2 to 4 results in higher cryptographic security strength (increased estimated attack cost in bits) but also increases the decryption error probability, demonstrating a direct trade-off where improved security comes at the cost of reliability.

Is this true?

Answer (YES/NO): YES